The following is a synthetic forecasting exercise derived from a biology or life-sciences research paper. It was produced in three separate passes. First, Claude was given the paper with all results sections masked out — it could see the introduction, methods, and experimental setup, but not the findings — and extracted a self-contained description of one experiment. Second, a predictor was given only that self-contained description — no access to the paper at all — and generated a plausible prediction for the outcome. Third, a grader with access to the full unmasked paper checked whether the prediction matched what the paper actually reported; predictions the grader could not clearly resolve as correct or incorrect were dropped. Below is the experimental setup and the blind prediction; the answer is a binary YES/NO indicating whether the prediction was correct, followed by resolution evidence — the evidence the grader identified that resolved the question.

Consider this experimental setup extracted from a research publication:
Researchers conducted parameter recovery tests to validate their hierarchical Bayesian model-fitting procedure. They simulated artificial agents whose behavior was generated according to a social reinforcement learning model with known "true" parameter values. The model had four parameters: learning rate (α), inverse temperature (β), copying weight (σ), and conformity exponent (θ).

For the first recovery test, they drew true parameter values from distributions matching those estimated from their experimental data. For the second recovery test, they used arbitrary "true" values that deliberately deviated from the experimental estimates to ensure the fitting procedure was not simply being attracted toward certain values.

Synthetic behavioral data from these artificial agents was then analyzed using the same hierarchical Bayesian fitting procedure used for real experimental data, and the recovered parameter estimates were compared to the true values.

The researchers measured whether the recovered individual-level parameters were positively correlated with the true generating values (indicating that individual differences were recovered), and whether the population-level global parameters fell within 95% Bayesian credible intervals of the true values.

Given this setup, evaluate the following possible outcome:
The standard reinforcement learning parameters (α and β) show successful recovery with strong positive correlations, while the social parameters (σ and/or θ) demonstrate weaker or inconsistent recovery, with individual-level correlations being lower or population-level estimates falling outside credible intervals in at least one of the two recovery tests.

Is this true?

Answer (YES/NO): NO